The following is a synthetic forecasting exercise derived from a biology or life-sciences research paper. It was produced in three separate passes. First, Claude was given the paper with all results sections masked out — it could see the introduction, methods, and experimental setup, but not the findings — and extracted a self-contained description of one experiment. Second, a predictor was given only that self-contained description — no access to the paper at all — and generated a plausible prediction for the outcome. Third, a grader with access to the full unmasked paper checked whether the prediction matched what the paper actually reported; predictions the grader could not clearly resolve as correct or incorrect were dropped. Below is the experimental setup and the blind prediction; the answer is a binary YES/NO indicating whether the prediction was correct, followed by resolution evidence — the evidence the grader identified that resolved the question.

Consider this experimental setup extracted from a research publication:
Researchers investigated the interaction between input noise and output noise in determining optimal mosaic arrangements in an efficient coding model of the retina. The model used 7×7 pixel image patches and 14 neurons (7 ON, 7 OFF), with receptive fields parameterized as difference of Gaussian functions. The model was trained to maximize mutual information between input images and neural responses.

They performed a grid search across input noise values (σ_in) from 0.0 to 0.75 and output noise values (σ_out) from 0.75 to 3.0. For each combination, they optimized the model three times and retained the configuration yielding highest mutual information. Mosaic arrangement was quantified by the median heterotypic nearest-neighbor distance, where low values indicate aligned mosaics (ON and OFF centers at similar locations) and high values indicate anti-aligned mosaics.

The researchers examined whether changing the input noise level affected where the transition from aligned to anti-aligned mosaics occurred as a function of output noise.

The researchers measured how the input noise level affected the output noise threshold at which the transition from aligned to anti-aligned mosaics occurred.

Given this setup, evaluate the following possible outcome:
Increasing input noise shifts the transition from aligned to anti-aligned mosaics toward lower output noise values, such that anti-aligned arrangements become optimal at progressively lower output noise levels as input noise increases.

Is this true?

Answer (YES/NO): NO